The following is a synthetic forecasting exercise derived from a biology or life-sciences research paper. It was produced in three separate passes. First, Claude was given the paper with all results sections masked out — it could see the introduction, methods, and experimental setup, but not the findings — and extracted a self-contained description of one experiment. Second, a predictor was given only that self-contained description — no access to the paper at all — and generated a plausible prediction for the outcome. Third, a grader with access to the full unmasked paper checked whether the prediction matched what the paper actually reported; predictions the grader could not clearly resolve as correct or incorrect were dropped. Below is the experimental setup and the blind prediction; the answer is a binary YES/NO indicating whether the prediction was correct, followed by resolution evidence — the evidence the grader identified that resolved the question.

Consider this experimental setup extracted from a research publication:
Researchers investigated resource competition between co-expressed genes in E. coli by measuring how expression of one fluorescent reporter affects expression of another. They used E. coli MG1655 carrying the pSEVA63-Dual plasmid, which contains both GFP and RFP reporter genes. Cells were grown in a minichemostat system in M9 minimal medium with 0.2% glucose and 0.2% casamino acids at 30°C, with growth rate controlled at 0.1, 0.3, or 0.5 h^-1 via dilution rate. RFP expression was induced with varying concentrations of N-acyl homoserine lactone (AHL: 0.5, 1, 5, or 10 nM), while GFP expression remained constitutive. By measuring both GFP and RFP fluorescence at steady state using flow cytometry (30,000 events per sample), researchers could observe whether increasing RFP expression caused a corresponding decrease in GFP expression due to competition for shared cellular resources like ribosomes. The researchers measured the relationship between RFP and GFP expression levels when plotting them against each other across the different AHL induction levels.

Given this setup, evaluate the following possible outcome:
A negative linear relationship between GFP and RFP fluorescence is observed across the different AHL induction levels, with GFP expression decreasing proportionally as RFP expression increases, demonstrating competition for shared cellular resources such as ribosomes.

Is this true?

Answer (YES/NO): YES